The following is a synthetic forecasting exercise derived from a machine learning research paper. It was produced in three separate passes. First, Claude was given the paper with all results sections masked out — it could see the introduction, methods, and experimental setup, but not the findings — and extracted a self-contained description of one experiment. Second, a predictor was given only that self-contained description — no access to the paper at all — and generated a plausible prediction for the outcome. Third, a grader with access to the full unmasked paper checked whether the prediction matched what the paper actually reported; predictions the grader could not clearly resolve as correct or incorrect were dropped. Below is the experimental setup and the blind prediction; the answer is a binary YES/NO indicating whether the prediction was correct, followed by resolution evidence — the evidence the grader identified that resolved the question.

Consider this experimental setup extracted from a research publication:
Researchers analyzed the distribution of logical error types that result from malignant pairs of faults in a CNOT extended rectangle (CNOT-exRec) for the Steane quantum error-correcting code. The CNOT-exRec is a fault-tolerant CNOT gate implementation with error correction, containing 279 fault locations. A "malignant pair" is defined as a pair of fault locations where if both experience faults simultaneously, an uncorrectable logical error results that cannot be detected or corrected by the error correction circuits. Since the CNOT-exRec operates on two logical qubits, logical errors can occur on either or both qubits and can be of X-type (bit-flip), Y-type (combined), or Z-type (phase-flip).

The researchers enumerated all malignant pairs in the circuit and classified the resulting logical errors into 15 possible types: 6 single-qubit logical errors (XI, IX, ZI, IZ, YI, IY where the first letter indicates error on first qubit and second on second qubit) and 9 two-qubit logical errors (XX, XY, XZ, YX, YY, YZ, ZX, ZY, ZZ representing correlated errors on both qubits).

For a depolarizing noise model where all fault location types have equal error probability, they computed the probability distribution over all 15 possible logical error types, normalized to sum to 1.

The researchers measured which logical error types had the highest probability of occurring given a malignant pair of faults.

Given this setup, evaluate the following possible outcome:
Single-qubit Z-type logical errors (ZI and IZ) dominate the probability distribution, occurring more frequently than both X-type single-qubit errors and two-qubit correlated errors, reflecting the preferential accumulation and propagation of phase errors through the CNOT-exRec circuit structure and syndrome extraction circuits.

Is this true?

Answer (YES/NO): NO